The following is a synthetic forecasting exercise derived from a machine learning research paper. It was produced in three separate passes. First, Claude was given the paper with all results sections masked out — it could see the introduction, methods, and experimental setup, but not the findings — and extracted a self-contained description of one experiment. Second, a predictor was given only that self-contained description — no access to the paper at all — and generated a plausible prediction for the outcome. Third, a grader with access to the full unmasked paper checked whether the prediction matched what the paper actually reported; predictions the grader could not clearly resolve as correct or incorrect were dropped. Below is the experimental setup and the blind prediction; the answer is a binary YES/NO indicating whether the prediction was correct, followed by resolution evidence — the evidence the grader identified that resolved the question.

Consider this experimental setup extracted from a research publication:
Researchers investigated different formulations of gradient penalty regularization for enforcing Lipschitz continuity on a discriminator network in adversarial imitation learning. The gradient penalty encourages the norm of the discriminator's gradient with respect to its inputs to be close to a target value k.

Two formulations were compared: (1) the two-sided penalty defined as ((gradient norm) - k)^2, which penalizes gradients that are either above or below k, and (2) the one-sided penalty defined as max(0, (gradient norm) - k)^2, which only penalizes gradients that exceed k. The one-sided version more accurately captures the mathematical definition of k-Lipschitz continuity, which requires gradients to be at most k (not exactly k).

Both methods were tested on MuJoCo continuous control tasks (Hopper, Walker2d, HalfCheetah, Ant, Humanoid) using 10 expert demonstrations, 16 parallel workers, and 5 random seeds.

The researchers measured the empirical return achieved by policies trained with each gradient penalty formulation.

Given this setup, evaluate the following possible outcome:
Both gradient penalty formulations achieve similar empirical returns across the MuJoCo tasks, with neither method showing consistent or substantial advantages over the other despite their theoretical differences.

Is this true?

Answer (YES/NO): YES